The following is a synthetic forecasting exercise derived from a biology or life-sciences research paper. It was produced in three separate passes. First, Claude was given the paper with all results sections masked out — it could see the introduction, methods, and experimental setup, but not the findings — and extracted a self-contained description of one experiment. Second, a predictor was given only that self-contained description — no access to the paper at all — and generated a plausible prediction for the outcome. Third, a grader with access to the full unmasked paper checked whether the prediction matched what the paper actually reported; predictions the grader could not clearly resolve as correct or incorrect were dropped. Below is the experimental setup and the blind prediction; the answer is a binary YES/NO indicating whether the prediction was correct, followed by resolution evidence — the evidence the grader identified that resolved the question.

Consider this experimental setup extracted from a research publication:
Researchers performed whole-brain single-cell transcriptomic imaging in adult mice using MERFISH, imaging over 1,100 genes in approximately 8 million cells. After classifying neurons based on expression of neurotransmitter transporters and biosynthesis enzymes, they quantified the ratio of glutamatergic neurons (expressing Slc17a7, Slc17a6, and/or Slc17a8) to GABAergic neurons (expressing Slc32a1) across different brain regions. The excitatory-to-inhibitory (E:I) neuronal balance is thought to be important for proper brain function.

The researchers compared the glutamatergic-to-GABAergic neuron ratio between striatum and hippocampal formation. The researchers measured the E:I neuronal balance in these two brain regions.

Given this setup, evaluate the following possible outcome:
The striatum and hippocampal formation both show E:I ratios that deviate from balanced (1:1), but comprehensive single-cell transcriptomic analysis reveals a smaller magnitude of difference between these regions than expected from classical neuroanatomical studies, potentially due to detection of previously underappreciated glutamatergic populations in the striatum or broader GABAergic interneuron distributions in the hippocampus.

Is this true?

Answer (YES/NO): NO